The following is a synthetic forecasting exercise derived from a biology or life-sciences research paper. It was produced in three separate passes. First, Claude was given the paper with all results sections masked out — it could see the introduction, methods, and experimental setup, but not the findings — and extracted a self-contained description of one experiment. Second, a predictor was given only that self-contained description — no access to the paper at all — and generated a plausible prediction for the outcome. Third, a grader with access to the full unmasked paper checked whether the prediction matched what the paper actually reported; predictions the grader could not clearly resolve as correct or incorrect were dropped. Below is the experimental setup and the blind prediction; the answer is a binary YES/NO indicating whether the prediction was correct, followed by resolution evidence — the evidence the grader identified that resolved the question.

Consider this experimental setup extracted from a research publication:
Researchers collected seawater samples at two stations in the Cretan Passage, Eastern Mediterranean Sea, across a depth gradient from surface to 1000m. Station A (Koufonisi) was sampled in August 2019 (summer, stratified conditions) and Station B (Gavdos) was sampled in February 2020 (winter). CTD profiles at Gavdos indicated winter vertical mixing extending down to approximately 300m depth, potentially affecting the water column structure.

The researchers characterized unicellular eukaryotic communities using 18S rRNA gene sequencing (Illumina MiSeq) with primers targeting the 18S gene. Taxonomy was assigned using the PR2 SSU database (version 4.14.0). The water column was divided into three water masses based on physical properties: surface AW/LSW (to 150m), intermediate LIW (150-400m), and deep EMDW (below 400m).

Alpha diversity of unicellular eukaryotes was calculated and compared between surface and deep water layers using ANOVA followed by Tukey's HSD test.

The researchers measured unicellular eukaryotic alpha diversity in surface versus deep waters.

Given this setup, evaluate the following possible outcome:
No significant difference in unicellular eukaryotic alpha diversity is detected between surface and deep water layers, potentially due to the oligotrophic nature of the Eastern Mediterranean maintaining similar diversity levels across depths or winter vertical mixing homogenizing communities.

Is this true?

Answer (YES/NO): NO